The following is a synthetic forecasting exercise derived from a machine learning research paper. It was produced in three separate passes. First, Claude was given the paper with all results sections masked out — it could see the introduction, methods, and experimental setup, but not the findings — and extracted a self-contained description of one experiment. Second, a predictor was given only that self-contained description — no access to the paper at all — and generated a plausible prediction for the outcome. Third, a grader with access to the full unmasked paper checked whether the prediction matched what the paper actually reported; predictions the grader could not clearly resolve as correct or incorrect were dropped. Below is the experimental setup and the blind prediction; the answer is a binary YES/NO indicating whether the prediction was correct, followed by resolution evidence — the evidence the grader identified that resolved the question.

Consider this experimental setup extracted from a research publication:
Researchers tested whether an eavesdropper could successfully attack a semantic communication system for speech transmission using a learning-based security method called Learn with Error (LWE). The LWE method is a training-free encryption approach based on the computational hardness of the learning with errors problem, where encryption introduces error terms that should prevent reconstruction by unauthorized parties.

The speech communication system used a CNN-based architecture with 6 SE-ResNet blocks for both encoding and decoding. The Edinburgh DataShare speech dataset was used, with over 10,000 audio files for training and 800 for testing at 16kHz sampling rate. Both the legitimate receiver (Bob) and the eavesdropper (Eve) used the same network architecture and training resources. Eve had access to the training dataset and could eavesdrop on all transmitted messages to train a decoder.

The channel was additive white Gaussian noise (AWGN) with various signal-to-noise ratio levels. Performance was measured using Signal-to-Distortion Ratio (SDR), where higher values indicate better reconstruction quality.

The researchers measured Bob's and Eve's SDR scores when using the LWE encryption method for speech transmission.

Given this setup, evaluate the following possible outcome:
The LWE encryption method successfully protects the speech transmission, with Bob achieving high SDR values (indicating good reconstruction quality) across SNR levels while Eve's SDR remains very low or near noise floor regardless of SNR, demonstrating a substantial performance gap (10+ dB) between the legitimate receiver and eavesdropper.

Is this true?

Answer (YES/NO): NO